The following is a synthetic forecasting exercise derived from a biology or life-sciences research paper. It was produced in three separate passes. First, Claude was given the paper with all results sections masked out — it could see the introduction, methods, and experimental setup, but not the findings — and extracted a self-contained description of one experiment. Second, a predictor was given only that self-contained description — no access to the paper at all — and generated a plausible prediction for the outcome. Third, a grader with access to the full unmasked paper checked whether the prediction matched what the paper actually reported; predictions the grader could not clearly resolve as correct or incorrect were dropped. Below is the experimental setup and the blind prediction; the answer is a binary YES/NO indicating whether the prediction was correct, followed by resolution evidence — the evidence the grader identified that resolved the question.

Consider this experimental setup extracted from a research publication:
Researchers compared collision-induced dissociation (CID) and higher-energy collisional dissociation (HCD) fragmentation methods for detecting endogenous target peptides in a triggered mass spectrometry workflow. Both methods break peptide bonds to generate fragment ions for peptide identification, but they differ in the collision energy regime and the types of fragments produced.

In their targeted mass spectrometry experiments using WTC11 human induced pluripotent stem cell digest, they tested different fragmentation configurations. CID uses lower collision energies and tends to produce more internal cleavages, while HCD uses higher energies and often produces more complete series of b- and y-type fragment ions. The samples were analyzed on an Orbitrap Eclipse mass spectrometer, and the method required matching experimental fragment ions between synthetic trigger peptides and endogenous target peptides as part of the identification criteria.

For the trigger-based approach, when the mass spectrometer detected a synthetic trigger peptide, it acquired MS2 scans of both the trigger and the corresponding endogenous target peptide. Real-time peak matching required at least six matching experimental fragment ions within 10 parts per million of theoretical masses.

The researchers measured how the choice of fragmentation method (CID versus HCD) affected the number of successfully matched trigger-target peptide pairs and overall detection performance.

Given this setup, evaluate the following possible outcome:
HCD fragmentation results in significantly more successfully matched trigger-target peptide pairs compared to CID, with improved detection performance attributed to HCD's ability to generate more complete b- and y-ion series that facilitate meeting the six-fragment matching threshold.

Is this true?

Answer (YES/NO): NO